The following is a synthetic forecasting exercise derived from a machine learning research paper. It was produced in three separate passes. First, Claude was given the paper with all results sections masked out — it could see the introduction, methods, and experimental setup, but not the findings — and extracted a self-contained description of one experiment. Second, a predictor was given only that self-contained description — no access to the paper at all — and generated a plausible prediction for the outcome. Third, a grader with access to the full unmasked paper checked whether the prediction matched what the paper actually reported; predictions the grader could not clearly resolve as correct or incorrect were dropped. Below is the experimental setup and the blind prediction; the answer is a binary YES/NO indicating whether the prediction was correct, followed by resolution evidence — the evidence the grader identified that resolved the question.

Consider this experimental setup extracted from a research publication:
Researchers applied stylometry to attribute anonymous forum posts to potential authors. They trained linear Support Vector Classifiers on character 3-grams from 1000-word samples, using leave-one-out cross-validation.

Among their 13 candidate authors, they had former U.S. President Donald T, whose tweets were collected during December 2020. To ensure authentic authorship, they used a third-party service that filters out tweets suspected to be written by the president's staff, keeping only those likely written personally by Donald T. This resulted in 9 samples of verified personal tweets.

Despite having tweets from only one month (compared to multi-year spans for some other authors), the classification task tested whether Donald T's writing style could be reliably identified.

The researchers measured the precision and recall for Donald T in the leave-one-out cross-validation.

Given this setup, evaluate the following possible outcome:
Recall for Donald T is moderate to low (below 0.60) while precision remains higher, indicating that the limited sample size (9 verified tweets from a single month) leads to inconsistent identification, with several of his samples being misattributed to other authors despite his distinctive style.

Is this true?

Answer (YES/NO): NO